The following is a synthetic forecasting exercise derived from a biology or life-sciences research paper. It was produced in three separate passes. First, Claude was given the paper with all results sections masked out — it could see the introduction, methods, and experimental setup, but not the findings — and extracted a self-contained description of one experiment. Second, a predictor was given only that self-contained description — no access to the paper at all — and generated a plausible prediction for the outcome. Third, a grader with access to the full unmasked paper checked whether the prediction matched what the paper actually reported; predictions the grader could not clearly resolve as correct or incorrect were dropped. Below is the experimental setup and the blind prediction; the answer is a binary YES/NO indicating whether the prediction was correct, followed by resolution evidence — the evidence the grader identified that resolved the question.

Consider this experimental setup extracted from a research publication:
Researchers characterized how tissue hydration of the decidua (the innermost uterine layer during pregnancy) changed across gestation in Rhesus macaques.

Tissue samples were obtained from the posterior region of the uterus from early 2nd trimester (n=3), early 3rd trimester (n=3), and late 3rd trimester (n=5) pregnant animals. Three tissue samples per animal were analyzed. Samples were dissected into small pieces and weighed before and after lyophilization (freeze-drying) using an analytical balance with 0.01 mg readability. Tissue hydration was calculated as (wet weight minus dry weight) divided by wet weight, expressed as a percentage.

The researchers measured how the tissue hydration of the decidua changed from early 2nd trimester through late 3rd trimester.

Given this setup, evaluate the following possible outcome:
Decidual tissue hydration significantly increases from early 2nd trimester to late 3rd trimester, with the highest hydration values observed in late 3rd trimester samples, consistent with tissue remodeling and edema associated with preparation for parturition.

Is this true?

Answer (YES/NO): NO